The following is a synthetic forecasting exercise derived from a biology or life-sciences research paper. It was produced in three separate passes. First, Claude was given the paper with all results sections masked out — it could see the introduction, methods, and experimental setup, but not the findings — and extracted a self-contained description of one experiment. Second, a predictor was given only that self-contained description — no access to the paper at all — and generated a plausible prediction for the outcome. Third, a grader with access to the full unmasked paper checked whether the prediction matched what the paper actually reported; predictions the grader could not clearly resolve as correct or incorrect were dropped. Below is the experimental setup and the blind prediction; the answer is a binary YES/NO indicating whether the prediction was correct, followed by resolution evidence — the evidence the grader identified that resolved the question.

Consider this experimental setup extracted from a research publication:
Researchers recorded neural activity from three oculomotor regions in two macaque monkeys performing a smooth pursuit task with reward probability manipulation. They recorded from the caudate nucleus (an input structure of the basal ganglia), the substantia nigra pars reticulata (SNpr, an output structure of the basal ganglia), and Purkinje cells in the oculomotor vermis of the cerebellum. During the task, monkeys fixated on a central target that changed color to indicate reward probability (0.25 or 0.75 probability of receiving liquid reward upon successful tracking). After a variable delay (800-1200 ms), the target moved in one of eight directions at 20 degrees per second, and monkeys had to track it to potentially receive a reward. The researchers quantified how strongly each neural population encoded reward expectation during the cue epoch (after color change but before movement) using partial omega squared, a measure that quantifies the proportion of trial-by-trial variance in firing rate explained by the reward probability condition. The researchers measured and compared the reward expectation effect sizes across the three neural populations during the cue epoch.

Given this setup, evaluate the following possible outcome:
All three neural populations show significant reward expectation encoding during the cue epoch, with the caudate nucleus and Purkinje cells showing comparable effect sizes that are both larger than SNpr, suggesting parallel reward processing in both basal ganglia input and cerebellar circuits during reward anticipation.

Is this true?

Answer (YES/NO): NO